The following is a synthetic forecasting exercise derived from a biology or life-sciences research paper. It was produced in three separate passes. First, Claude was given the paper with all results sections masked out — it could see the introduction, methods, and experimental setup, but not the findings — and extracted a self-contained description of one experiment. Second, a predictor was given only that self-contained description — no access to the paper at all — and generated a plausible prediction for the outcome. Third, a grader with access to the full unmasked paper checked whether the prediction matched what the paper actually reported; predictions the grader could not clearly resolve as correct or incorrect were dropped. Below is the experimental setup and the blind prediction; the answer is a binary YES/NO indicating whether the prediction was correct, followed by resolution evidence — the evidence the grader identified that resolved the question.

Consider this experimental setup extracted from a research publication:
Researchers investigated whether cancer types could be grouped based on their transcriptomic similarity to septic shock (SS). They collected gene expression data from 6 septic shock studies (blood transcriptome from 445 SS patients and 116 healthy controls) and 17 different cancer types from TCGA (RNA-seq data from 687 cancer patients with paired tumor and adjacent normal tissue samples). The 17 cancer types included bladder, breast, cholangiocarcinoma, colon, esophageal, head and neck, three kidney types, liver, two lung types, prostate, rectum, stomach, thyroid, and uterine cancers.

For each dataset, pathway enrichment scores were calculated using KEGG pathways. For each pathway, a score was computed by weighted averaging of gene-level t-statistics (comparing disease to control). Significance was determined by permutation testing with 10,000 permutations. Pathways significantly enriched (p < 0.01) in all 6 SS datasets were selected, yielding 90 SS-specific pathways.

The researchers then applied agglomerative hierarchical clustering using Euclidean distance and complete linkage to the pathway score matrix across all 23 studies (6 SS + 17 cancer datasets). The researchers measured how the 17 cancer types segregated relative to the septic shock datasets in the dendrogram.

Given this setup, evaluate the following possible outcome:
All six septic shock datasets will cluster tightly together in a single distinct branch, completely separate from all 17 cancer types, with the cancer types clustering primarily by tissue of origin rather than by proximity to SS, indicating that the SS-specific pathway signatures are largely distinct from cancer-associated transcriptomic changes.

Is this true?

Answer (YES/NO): NO